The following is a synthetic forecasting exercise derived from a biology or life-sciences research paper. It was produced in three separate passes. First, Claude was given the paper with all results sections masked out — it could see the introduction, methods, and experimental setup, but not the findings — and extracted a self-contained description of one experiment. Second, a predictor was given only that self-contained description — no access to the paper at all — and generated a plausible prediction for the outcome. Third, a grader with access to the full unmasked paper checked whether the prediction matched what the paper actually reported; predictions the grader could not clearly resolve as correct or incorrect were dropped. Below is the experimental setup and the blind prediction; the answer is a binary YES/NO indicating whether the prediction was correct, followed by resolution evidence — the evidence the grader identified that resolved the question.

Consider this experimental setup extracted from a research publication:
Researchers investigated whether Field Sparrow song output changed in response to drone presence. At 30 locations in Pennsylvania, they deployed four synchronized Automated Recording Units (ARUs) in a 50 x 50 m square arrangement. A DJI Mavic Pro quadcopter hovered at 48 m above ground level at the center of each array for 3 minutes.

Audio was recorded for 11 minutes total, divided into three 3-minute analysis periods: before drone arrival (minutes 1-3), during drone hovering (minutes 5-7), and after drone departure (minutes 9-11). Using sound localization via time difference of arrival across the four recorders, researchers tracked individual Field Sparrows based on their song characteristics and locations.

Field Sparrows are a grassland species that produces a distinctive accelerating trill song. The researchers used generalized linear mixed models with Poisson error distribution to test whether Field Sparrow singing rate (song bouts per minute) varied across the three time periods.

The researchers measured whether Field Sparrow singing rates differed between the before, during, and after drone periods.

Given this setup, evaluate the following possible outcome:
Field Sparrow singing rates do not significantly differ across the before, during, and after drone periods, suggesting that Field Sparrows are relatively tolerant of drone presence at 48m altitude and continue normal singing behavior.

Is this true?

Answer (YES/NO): YES